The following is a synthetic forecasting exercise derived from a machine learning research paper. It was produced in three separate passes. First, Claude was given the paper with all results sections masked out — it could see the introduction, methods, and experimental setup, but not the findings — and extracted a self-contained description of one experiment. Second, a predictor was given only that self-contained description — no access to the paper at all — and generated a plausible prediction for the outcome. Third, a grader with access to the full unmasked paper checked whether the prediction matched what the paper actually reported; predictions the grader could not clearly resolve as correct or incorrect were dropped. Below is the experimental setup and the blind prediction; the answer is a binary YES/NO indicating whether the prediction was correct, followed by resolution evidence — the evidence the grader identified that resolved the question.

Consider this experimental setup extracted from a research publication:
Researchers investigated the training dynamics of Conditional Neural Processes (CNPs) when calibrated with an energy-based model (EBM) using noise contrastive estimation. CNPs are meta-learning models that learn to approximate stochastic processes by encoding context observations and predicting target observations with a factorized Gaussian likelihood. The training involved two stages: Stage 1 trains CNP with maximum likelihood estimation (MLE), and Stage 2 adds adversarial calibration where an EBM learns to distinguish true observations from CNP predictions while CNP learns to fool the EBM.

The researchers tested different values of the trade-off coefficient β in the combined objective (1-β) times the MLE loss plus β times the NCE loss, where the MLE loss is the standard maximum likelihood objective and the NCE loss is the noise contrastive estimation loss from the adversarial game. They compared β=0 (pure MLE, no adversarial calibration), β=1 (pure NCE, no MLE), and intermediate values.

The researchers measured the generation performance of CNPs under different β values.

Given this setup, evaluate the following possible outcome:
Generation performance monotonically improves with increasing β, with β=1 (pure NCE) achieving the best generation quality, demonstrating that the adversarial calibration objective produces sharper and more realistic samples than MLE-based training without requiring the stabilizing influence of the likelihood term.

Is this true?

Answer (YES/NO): NO